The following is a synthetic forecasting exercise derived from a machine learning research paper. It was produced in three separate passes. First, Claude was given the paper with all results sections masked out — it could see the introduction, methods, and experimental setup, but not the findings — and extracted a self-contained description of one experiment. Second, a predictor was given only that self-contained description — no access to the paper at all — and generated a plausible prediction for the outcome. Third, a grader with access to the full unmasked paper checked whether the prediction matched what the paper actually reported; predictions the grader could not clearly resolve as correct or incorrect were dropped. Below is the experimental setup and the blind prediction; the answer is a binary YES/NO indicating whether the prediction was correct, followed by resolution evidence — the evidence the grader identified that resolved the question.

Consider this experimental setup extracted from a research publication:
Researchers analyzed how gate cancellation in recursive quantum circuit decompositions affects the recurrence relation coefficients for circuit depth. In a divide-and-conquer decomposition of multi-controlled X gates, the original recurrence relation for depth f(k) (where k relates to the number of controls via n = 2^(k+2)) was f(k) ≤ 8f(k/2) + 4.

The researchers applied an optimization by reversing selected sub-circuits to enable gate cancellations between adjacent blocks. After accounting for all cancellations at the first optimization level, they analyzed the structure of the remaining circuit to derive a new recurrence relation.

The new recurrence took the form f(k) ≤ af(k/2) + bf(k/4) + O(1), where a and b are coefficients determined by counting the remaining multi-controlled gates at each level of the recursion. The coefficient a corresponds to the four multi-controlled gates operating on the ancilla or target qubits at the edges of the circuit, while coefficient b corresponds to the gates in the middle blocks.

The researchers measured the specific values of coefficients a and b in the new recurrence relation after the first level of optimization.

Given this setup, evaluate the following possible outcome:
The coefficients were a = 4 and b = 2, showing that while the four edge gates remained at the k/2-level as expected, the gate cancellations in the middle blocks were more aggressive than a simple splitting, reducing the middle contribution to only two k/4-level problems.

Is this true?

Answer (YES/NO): NO